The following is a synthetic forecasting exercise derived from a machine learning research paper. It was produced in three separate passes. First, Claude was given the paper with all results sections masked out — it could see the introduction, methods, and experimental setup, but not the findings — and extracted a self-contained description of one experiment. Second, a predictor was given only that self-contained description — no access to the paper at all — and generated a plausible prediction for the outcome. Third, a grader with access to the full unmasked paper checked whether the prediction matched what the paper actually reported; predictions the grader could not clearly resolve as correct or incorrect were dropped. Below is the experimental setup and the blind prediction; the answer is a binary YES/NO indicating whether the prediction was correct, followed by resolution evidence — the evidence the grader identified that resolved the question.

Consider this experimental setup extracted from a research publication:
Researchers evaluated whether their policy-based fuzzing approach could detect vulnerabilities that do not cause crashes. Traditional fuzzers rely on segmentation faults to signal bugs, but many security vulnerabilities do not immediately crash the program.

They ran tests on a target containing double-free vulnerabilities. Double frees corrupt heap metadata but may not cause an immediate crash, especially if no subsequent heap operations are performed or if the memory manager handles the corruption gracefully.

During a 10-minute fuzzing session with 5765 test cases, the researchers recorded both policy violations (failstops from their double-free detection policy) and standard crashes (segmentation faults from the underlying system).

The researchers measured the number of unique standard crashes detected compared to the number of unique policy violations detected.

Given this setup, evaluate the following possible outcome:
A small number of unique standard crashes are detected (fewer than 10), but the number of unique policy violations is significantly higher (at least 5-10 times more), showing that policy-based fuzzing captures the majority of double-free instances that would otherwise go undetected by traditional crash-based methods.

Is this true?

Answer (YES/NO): NO